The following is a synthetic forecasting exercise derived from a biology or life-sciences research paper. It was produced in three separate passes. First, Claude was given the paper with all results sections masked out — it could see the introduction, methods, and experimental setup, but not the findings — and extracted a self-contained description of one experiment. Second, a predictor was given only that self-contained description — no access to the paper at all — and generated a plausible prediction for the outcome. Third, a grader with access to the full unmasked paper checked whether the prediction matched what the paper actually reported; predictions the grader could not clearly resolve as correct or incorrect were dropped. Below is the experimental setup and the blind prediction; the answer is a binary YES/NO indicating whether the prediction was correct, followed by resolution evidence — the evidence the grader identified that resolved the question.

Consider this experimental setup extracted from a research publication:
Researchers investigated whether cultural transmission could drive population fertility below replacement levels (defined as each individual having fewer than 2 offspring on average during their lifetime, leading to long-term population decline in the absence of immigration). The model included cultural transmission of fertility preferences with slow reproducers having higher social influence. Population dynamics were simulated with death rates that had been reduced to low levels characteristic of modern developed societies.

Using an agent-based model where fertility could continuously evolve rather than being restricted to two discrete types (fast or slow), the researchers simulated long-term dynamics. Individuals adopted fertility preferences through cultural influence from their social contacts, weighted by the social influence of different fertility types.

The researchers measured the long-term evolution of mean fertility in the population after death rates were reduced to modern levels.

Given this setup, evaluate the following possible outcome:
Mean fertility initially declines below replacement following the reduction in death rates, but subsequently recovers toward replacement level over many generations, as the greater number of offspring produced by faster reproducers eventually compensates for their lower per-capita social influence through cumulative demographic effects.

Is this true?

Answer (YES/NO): NO